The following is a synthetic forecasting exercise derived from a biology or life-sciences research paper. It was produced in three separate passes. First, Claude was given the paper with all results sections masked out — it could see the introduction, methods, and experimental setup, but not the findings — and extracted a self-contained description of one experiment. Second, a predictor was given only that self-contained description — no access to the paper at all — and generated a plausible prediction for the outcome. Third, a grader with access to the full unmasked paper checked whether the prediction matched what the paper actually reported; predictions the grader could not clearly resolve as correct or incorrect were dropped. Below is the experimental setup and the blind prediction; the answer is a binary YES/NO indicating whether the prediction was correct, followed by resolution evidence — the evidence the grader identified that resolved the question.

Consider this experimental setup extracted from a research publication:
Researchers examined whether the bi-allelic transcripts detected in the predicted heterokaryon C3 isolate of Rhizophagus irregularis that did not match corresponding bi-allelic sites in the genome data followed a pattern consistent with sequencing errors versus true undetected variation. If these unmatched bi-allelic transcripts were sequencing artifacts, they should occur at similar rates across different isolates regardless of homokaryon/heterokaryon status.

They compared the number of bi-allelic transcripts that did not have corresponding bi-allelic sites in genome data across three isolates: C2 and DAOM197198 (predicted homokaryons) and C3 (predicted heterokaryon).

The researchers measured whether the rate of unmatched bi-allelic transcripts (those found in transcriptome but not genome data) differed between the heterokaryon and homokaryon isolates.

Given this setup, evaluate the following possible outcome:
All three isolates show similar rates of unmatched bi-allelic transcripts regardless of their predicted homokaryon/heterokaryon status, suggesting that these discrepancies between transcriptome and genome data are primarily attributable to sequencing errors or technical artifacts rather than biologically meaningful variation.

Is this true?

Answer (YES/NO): NO